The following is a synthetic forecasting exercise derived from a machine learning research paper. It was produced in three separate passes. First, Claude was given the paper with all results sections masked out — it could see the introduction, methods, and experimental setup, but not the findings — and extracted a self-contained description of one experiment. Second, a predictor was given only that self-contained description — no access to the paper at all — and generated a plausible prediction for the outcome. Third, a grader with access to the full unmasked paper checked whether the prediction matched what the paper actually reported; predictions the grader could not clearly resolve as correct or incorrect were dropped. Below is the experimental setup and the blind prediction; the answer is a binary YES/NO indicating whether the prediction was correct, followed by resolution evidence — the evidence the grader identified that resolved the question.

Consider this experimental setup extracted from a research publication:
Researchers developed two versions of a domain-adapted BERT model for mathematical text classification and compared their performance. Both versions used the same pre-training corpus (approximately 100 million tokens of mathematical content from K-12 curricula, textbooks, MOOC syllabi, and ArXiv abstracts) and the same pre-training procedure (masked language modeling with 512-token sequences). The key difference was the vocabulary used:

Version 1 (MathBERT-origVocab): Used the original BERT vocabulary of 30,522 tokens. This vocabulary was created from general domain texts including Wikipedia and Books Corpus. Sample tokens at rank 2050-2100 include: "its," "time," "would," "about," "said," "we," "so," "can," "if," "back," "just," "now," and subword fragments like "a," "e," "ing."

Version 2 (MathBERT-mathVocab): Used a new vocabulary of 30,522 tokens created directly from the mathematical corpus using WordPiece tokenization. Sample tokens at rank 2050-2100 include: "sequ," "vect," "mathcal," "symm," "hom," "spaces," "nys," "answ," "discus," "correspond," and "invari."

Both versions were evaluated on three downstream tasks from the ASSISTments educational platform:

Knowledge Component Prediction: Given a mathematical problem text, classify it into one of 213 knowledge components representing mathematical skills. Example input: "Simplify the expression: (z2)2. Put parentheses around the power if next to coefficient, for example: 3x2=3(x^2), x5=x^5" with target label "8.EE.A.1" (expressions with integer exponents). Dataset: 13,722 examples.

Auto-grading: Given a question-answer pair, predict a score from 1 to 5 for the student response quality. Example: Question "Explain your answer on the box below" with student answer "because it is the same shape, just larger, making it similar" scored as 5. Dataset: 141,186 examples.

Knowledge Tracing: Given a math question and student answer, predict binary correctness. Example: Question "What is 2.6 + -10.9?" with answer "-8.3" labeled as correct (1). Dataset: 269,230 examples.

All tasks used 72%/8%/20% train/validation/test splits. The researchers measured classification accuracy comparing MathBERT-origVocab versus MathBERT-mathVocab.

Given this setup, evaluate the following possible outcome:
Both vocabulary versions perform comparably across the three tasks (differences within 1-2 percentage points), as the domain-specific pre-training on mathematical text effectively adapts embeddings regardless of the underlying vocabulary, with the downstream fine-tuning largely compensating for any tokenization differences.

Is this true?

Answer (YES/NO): YES